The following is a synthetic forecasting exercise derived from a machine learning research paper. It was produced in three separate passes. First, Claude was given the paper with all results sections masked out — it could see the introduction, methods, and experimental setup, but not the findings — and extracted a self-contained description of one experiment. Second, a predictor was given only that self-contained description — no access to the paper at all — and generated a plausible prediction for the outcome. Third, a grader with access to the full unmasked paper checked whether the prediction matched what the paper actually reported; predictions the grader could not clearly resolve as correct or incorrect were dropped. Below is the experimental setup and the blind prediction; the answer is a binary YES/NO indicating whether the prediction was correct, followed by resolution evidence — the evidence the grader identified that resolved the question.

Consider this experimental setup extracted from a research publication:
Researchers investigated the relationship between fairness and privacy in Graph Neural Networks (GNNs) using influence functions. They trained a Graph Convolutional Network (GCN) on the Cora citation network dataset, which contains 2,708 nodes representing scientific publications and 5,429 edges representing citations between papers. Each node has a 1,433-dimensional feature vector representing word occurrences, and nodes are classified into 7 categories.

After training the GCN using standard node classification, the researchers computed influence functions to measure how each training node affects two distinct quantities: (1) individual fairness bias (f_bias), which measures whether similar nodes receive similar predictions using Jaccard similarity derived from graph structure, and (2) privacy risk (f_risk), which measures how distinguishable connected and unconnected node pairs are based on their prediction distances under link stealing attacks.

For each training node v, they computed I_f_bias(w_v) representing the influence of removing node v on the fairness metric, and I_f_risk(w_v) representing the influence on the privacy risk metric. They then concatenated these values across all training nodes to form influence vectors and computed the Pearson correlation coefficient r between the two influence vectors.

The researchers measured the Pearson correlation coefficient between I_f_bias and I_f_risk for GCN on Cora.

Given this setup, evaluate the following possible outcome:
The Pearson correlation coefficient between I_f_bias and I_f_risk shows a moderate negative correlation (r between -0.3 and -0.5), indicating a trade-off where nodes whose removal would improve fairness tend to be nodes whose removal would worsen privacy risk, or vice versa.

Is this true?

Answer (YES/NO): NO